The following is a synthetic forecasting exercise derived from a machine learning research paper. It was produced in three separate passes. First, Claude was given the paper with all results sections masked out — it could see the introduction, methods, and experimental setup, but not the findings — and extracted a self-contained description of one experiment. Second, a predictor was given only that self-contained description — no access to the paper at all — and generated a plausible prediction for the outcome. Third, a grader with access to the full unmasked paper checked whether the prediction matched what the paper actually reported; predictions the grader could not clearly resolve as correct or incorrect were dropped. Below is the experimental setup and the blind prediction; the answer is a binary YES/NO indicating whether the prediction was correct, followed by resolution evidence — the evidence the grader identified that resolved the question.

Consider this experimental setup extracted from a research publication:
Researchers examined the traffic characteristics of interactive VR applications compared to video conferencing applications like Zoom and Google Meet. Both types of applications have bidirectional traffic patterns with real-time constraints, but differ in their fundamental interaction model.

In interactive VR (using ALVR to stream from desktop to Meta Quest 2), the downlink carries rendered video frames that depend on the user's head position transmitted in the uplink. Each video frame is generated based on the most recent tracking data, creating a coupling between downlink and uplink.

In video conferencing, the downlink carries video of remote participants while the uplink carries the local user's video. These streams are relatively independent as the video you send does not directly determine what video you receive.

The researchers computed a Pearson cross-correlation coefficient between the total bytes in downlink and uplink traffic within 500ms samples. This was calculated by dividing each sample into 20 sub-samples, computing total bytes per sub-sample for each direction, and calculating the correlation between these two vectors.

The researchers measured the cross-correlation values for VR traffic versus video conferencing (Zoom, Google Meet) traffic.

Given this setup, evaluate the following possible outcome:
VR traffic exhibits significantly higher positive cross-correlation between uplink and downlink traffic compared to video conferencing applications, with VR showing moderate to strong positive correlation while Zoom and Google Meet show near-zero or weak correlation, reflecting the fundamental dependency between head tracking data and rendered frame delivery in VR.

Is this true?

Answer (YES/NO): NO